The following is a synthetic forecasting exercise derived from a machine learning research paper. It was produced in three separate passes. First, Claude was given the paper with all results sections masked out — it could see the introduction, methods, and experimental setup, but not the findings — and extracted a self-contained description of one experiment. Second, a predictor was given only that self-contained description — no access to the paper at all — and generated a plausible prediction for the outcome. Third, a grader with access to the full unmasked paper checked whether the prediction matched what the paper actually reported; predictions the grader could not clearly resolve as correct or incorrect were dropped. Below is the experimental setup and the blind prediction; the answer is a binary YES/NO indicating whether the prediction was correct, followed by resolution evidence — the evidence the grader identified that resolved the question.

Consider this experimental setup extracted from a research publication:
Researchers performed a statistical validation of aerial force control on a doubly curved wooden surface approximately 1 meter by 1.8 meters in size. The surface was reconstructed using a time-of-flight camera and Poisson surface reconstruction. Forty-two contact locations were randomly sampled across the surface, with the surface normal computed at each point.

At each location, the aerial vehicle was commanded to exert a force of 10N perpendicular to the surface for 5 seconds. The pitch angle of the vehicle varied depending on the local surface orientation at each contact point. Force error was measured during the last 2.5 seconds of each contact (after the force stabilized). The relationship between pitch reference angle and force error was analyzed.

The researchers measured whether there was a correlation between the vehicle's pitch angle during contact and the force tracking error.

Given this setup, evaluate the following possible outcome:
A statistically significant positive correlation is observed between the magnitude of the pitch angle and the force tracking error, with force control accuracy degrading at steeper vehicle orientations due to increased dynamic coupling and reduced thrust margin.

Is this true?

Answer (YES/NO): NO